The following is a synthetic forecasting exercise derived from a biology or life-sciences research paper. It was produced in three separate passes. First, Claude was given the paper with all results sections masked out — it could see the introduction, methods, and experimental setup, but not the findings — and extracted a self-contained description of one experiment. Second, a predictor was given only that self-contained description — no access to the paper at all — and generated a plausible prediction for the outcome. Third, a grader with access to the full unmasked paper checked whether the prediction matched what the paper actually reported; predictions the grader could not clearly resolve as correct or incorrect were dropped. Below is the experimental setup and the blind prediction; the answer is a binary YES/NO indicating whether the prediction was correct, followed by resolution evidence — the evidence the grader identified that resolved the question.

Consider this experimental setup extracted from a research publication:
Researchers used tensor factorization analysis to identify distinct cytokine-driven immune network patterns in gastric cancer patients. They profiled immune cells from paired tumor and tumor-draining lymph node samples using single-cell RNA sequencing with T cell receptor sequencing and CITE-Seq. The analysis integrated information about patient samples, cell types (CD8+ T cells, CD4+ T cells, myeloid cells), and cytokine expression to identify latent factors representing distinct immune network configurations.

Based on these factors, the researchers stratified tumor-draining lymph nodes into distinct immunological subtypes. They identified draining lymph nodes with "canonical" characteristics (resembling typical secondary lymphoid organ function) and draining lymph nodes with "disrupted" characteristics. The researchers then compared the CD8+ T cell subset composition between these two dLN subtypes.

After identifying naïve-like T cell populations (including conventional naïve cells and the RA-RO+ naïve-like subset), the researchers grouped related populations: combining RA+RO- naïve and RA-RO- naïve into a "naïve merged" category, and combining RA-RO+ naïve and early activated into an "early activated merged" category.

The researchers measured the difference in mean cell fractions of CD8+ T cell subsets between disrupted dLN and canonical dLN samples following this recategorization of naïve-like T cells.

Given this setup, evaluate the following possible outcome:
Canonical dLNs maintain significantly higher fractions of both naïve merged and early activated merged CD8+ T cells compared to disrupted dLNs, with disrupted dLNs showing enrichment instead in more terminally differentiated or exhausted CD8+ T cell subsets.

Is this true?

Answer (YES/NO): NO